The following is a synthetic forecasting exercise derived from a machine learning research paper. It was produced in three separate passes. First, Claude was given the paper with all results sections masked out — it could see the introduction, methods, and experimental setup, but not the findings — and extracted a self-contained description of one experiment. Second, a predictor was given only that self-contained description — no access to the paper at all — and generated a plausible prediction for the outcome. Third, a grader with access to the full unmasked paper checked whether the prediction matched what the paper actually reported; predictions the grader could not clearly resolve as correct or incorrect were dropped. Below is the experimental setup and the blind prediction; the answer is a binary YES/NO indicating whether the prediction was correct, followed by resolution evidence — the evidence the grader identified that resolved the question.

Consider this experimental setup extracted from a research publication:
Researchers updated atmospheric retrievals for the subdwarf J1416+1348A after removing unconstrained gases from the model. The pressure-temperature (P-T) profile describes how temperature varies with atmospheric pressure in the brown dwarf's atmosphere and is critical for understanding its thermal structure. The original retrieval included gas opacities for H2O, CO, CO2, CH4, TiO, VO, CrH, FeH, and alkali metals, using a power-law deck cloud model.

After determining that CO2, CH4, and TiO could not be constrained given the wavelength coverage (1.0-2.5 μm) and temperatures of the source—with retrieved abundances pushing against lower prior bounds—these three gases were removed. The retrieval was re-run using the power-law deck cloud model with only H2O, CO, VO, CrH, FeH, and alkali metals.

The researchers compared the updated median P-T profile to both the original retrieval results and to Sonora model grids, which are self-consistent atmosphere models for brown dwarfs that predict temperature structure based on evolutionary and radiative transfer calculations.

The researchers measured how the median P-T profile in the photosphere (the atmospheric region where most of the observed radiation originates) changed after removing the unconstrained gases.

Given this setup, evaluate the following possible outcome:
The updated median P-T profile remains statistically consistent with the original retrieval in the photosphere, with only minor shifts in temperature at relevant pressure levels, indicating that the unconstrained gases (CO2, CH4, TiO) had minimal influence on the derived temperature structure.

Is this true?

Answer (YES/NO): YES